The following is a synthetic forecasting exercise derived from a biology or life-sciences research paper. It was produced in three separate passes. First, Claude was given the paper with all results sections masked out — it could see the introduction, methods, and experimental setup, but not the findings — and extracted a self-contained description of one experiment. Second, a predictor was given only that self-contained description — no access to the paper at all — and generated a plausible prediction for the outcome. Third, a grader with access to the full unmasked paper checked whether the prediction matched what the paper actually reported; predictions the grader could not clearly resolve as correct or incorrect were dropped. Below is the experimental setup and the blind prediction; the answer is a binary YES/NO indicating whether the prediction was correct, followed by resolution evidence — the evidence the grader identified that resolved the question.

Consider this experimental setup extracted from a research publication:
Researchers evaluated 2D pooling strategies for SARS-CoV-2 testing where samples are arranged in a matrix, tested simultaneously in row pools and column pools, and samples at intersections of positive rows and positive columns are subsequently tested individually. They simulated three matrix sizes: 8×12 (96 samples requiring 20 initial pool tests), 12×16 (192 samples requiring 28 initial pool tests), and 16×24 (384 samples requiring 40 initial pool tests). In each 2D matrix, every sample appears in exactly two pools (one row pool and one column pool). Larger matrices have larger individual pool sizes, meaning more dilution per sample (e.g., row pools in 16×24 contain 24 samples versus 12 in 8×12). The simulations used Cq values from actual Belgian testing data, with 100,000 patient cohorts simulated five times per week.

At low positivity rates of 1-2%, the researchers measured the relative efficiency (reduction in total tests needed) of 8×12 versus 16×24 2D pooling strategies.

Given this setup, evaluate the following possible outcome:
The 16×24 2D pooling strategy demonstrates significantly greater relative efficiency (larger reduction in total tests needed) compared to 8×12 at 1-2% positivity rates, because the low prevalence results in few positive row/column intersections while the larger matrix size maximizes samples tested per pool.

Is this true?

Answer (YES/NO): YES